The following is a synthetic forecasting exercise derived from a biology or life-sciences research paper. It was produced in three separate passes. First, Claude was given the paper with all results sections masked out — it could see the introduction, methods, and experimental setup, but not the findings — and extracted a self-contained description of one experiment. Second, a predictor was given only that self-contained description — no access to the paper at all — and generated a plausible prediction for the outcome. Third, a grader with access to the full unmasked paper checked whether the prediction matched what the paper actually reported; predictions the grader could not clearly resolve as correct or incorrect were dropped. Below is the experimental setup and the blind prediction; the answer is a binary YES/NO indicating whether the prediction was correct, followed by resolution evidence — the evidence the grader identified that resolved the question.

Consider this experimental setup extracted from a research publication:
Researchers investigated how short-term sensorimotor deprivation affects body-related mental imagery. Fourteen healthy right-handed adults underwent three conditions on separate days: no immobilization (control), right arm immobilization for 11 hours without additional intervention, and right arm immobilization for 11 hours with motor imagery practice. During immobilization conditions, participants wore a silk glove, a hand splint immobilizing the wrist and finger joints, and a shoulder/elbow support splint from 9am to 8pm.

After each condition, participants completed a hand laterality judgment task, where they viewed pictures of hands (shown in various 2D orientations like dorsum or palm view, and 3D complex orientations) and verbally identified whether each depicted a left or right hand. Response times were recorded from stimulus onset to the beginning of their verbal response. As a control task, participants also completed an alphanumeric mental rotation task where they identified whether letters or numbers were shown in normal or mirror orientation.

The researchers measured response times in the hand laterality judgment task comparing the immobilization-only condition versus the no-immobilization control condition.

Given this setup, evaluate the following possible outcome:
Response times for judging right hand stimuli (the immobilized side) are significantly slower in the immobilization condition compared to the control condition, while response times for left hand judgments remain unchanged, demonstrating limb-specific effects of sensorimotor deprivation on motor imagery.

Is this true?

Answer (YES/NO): NO